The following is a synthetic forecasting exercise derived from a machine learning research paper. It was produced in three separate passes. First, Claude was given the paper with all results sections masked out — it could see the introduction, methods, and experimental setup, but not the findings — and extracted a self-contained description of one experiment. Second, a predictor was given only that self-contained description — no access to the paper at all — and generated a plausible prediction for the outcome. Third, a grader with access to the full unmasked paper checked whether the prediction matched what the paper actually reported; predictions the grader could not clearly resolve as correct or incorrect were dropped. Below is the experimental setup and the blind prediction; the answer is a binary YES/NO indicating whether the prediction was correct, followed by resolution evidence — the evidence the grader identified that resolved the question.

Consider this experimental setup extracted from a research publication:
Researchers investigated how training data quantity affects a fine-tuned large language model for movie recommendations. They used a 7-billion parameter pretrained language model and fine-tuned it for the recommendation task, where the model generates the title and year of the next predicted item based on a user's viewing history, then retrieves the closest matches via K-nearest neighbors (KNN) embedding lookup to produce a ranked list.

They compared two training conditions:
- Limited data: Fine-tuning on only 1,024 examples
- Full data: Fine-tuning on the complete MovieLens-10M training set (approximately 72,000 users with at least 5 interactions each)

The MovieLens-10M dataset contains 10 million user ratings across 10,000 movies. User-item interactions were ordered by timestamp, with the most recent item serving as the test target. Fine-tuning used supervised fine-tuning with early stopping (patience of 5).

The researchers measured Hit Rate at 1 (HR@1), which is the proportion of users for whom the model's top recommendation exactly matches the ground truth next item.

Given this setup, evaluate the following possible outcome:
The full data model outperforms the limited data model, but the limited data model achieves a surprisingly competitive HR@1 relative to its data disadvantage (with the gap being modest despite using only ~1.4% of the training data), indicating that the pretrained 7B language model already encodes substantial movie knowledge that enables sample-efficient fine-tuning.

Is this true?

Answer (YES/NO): NO